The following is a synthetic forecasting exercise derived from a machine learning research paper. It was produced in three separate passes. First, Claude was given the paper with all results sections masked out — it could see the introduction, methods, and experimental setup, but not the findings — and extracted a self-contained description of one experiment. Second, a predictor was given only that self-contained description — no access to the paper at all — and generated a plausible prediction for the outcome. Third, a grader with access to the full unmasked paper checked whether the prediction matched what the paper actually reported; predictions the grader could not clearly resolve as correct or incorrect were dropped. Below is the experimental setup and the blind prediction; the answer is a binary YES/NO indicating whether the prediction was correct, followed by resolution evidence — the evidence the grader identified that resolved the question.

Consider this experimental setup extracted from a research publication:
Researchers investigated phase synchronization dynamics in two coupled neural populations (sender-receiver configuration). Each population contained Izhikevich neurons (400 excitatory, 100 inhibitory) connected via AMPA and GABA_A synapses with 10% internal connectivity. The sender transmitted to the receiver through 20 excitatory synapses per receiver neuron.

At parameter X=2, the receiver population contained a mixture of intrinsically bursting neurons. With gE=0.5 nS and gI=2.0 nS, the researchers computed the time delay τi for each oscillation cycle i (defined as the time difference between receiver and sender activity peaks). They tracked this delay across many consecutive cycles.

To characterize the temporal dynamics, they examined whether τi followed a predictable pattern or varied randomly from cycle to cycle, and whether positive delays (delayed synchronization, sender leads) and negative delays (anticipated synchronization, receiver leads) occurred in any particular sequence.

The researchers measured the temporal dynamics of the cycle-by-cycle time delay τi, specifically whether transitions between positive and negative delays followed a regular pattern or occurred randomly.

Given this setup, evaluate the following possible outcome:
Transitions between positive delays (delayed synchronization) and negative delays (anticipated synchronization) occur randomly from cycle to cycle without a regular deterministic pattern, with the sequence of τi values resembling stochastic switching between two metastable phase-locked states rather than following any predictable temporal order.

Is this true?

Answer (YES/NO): YES